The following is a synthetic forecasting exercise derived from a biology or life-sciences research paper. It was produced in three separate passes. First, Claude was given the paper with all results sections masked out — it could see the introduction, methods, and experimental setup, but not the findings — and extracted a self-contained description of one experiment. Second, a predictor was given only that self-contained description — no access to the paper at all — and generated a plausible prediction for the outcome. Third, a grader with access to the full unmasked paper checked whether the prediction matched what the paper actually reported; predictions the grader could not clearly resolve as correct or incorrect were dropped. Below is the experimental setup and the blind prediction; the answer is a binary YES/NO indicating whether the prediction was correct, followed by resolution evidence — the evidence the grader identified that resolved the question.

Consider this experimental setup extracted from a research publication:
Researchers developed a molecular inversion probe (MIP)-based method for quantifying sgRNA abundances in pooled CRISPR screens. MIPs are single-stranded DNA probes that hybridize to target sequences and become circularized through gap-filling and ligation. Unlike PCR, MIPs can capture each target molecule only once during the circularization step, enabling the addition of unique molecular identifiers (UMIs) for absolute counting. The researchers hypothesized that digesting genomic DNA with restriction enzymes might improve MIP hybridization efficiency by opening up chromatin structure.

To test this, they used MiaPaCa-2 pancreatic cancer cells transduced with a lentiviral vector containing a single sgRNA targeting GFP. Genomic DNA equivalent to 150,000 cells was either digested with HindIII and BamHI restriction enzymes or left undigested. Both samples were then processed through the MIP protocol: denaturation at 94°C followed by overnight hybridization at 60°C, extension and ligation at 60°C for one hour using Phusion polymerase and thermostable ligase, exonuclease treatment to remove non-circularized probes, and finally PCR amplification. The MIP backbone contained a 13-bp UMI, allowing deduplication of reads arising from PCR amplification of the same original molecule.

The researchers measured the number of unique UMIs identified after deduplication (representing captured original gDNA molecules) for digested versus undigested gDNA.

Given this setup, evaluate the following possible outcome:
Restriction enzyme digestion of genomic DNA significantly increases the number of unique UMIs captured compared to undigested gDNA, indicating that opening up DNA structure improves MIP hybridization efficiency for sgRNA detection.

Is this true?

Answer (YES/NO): NO